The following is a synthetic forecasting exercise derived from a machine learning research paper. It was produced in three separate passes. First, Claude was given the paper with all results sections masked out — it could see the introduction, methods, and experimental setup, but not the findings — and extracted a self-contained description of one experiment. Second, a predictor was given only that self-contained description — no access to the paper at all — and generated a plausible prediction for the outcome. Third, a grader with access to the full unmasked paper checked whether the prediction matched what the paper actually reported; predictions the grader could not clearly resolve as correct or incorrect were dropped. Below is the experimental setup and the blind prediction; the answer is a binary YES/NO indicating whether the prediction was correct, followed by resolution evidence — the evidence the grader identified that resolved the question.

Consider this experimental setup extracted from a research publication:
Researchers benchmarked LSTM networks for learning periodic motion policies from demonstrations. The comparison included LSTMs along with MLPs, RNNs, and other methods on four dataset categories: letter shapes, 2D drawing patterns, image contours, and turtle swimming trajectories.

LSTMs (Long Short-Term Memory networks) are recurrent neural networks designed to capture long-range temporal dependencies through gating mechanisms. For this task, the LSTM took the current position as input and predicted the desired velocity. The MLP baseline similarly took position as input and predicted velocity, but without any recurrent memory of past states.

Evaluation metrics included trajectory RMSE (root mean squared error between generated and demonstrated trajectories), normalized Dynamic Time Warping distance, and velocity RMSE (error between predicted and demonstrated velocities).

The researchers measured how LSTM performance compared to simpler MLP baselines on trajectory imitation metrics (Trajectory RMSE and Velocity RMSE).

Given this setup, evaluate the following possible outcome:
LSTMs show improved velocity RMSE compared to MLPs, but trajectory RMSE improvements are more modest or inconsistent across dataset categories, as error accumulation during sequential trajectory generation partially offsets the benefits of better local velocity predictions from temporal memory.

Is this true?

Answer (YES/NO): NO